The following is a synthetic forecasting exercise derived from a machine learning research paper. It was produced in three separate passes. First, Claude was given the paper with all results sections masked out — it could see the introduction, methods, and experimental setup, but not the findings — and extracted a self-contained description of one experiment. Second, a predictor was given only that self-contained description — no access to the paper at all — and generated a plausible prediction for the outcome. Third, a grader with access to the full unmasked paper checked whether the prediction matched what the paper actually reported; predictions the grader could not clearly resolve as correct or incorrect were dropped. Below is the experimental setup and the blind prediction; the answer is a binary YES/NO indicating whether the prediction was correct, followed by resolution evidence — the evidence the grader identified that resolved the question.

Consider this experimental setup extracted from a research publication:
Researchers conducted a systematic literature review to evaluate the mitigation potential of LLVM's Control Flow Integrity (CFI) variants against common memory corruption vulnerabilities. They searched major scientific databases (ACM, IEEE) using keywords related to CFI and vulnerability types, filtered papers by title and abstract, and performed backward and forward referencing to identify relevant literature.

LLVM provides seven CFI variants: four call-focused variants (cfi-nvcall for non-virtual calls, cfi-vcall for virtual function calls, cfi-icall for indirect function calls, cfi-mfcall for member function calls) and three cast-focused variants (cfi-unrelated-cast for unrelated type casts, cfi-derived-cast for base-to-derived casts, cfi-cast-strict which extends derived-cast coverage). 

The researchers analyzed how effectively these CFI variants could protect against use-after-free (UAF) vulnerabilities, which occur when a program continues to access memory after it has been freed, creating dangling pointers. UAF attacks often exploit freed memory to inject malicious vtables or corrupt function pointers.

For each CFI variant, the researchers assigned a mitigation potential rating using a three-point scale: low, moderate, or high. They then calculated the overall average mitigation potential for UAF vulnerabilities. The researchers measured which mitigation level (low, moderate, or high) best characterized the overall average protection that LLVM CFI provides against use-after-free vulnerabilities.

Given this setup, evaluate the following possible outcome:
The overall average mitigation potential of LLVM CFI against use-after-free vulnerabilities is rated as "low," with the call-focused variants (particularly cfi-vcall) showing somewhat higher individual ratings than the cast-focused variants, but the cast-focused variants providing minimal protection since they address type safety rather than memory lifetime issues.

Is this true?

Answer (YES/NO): NO